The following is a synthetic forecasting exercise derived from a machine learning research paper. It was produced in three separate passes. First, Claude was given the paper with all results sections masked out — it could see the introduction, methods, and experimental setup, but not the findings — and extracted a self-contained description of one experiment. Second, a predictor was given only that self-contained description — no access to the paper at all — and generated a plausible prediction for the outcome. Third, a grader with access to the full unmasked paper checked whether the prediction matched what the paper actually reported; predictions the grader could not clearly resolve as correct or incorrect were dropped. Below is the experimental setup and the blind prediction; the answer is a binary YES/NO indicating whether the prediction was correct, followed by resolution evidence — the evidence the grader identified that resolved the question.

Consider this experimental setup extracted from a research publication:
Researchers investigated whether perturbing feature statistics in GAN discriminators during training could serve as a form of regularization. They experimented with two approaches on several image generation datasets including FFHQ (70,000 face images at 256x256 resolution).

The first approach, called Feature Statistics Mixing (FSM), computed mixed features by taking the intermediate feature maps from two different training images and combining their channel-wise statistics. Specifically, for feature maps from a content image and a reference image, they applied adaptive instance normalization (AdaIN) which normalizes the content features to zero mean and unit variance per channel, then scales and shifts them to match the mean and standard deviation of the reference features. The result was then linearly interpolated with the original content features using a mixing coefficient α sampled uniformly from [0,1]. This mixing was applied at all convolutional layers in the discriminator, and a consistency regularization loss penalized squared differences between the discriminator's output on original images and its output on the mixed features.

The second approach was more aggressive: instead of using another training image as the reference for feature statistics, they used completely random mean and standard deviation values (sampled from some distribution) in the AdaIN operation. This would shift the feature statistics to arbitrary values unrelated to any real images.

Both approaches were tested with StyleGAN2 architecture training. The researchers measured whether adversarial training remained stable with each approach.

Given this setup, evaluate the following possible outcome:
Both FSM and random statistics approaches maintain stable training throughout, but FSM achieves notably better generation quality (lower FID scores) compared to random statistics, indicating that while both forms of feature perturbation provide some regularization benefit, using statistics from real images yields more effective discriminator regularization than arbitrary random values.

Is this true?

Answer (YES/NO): NO